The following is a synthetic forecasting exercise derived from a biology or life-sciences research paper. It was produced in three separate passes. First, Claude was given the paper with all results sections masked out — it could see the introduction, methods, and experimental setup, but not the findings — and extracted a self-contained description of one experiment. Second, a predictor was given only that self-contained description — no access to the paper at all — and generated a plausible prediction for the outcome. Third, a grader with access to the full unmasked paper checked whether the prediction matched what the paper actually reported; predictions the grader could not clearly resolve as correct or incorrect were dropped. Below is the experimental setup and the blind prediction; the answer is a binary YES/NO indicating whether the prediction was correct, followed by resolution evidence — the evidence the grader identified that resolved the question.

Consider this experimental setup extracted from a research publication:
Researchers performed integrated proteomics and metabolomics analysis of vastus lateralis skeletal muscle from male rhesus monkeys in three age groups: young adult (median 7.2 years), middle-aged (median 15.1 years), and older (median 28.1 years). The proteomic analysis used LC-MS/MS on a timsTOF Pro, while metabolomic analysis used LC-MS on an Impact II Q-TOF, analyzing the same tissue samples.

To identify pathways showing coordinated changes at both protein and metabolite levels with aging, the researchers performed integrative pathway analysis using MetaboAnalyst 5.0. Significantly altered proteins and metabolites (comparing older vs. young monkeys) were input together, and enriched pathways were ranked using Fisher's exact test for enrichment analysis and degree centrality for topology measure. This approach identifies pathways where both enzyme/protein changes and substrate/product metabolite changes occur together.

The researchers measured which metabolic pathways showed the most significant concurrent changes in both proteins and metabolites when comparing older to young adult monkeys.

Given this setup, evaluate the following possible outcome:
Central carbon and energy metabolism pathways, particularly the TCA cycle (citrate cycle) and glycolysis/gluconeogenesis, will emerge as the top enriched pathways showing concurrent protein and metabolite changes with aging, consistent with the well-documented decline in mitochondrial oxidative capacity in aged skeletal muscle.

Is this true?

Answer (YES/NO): NO